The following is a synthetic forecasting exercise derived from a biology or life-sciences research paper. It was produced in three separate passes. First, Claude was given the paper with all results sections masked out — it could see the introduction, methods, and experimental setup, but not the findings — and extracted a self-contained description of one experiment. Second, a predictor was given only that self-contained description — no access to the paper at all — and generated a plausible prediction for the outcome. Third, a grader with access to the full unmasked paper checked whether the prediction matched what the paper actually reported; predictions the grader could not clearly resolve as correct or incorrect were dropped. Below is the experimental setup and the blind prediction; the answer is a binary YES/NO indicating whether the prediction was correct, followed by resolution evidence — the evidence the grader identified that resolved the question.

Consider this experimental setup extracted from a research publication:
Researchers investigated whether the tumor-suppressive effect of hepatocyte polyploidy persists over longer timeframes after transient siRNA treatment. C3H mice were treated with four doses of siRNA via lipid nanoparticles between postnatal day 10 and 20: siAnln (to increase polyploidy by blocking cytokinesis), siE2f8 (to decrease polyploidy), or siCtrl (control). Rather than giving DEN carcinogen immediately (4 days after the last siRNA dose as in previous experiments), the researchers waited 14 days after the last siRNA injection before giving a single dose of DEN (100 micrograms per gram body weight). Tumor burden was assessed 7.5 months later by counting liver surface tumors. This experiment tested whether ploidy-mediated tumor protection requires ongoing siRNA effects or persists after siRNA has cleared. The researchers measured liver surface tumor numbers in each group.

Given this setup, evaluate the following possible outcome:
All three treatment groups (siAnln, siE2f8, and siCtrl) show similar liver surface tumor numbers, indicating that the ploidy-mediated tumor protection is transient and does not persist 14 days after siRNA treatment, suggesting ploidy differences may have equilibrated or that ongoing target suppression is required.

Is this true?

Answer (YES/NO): NO